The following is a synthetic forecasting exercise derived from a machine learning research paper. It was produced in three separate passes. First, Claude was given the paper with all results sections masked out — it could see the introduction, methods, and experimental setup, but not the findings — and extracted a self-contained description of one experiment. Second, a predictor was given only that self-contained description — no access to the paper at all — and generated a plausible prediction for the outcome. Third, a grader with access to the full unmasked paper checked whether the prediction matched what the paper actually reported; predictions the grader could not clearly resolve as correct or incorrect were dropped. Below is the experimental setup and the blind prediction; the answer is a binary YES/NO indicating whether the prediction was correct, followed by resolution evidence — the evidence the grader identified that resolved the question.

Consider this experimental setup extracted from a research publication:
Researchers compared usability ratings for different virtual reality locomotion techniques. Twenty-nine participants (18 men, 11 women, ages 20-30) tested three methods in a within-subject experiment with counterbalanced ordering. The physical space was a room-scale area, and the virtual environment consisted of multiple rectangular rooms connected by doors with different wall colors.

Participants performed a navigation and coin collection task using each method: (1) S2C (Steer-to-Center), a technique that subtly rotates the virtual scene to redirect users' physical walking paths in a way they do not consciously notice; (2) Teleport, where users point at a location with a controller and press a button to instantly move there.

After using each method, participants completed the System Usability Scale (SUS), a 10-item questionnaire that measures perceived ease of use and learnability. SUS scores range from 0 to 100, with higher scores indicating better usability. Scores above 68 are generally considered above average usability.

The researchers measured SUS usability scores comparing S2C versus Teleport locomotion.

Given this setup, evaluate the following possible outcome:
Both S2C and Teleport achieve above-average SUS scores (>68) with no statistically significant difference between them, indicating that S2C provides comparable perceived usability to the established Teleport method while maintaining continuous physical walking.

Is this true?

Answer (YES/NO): YES